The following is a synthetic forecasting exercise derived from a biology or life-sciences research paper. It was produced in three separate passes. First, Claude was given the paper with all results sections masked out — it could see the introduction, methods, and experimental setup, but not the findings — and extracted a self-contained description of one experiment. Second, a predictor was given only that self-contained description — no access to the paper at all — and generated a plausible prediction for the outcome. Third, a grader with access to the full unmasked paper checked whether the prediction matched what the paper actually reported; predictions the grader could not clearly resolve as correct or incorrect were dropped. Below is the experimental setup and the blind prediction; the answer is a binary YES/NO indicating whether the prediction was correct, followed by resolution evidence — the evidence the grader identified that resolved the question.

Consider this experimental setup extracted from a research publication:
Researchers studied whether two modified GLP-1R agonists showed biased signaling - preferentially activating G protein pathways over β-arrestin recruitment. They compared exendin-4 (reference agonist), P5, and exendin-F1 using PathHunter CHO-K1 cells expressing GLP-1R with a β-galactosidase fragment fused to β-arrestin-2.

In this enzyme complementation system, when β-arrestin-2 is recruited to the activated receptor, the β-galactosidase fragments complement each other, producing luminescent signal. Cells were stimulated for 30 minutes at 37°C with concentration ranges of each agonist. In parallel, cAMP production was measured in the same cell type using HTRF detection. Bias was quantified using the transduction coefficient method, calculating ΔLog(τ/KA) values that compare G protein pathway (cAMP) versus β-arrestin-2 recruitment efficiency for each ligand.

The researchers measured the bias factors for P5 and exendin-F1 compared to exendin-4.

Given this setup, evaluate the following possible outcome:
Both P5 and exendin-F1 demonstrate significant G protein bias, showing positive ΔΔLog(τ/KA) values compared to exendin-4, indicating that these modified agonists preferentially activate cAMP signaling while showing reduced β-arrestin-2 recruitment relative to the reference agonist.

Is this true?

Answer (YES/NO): YES